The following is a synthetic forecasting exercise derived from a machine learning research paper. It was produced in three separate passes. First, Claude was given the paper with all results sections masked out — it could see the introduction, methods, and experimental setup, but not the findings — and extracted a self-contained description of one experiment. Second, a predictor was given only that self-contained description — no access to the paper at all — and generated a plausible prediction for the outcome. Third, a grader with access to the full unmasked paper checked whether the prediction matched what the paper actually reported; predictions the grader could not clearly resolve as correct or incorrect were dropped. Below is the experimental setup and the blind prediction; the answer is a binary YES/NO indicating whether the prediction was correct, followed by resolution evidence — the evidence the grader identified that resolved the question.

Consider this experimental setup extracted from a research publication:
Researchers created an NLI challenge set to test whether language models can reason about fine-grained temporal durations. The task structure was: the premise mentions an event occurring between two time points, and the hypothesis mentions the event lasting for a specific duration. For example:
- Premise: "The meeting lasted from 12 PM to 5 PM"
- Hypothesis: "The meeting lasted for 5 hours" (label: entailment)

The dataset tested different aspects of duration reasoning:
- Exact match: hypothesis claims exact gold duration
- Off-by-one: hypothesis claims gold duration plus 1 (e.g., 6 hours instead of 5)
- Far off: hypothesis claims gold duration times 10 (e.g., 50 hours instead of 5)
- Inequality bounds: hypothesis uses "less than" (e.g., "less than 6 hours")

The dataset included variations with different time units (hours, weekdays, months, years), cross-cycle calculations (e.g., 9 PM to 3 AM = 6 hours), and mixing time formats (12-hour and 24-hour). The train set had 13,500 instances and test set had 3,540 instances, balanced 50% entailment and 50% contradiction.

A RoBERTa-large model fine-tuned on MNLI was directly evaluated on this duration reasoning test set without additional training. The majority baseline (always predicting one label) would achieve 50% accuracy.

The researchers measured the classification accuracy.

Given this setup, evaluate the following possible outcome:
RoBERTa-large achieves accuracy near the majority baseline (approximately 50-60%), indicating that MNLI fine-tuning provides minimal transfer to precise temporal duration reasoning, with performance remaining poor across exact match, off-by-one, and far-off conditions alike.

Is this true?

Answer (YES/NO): NO